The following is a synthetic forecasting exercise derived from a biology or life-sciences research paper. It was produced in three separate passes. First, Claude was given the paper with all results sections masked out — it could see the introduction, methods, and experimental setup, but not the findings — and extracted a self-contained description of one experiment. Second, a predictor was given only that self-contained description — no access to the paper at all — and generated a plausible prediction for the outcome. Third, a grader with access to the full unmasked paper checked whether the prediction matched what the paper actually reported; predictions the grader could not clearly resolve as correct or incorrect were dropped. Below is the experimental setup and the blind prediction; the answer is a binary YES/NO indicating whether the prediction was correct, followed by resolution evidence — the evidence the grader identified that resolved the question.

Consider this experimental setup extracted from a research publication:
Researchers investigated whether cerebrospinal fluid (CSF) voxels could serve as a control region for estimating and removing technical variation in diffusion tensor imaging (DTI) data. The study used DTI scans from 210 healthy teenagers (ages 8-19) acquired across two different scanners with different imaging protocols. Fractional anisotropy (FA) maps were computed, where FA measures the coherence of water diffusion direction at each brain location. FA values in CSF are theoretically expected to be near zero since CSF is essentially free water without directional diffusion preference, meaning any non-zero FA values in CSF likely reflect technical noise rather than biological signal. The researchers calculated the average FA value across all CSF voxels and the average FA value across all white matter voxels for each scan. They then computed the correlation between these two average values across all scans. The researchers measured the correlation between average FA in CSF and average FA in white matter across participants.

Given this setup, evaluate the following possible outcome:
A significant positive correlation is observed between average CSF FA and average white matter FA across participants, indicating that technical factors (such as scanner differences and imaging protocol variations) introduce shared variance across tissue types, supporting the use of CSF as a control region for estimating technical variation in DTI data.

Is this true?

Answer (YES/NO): YES